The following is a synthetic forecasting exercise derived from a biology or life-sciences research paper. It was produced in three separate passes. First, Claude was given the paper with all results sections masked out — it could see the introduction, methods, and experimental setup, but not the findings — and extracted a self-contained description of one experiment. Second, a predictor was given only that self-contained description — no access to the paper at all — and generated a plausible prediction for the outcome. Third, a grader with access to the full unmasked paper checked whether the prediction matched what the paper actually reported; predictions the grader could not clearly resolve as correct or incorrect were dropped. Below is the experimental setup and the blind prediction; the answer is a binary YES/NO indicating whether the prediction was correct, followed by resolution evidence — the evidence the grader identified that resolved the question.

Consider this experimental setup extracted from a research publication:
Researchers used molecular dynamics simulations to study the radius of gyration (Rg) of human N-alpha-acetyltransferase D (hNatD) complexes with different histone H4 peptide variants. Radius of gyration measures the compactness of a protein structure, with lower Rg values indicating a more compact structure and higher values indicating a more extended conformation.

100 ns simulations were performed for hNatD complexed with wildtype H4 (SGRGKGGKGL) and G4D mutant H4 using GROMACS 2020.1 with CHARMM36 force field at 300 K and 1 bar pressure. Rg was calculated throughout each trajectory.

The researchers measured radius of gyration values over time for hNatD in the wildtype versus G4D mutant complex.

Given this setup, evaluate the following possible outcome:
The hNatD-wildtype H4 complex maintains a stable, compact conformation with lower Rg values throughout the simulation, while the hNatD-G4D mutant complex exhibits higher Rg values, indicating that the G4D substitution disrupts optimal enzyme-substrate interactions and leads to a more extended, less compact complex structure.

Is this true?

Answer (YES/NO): NO